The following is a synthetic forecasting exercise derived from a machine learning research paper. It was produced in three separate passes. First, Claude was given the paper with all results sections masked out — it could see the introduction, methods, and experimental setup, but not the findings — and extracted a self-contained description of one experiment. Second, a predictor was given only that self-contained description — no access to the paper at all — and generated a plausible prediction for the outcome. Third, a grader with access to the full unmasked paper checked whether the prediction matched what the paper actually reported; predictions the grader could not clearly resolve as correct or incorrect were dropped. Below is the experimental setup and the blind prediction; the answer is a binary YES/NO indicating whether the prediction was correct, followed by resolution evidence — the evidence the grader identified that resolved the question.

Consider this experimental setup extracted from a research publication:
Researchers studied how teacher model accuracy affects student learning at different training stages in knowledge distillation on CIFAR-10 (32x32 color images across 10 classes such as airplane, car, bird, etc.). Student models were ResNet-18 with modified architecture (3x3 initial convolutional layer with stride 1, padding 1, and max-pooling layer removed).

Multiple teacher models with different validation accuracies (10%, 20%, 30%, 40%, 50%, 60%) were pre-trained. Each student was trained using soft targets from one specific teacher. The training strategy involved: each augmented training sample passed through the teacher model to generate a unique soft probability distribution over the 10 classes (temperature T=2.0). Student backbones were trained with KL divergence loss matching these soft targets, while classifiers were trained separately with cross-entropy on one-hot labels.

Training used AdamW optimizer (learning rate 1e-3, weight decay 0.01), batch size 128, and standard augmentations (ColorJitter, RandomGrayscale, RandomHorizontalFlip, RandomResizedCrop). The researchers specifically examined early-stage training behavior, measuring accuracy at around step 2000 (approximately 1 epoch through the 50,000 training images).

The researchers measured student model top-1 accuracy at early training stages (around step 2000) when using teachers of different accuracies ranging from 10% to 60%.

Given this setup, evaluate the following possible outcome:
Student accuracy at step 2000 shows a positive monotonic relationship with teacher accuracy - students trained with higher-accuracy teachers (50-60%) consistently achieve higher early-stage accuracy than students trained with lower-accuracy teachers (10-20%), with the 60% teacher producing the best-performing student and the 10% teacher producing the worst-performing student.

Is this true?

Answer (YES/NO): NO